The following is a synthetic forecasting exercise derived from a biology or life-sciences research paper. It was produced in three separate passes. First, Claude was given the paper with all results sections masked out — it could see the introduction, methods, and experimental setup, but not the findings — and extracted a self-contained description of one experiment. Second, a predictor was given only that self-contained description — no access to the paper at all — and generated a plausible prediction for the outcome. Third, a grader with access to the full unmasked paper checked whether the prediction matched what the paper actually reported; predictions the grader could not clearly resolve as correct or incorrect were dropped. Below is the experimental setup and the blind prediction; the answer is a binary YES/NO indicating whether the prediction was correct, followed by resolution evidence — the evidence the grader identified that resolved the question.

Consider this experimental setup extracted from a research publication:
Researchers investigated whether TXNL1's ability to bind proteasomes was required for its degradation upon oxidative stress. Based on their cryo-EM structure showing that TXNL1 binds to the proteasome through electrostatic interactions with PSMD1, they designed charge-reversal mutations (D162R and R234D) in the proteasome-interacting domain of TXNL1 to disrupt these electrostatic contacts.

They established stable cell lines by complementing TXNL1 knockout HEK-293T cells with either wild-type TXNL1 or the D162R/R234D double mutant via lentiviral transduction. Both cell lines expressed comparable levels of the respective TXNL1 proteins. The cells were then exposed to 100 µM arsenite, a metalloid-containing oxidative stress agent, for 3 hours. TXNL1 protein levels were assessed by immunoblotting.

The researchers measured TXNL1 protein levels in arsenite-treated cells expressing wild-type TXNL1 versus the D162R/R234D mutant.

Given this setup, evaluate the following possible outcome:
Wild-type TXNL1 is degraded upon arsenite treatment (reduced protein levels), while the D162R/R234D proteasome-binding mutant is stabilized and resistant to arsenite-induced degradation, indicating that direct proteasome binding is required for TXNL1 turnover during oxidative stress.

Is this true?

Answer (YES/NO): YES